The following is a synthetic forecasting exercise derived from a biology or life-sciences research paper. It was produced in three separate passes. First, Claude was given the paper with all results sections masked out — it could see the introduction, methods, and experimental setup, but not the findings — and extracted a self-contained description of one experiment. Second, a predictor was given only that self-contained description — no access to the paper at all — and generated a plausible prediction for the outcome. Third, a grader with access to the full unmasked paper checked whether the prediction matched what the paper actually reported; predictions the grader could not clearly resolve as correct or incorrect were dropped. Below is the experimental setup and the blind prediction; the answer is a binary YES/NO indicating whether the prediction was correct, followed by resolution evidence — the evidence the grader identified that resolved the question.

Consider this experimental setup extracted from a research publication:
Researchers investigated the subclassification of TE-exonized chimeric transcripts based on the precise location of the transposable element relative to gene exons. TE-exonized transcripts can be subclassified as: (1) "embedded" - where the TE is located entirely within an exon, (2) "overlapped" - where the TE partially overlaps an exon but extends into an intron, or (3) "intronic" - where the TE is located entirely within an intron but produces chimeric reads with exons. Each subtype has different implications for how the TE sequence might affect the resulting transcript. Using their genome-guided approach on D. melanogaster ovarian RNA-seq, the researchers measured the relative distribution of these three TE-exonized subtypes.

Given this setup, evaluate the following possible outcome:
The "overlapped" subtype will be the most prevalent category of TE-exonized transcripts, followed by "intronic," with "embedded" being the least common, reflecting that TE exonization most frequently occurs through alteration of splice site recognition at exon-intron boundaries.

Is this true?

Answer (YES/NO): NO